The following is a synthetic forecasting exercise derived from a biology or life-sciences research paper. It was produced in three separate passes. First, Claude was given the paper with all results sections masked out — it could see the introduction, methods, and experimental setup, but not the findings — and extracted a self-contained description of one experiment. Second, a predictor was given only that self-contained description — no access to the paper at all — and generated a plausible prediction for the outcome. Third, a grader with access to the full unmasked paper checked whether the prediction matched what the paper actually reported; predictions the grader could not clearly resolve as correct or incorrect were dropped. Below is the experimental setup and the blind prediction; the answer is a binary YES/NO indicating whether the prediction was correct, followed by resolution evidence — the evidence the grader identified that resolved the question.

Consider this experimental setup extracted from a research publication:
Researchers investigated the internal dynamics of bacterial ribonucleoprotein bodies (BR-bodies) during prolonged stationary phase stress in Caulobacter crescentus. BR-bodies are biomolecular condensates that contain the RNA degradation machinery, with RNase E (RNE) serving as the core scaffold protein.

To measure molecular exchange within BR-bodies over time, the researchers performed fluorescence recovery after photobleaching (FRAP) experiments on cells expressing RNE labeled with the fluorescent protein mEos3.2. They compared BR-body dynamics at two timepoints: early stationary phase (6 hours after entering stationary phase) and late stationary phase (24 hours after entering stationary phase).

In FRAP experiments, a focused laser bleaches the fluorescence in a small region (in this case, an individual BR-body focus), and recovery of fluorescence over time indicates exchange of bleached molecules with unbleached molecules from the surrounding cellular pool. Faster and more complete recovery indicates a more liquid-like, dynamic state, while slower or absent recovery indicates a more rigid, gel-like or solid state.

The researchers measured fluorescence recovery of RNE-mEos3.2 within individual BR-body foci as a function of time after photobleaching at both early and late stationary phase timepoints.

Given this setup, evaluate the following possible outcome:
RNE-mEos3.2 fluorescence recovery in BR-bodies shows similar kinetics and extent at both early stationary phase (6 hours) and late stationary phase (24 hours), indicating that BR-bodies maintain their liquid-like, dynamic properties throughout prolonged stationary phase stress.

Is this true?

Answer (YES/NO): NO